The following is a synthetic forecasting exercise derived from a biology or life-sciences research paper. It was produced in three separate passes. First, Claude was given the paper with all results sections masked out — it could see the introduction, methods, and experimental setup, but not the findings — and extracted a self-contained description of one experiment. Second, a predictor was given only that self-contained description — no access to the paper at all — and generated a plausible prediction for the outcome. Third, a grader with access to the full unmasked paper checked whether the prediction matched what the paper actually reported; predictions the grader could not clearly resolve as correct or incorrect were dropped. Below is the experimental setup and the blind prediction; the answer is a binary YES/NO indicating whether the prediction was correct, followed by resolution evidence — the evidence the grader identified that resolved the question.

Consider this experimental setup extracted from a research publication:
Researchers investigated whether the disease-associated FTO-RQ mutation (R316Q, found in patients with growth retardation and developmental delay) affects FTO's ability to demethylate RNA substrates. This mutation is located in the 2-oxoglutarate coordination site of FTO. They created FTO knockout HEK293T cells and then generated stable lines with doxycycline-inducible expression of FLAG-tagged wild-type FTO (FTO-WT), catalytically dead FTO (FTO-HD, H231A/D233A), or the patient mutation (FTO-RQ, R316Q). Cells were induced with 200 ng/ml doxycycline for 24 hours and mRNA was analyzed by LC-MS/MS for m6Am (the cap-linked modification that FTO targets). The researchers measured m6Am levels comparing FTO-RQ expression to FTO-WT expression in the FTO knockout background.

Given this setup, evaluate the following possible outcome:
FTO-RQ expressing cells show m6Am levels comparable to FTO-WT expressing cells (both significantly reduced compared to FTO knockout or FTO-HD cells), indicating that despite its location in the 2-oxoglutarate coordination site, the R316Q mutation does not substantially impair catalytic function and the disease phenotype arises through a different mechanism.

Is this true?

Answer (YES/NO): NO